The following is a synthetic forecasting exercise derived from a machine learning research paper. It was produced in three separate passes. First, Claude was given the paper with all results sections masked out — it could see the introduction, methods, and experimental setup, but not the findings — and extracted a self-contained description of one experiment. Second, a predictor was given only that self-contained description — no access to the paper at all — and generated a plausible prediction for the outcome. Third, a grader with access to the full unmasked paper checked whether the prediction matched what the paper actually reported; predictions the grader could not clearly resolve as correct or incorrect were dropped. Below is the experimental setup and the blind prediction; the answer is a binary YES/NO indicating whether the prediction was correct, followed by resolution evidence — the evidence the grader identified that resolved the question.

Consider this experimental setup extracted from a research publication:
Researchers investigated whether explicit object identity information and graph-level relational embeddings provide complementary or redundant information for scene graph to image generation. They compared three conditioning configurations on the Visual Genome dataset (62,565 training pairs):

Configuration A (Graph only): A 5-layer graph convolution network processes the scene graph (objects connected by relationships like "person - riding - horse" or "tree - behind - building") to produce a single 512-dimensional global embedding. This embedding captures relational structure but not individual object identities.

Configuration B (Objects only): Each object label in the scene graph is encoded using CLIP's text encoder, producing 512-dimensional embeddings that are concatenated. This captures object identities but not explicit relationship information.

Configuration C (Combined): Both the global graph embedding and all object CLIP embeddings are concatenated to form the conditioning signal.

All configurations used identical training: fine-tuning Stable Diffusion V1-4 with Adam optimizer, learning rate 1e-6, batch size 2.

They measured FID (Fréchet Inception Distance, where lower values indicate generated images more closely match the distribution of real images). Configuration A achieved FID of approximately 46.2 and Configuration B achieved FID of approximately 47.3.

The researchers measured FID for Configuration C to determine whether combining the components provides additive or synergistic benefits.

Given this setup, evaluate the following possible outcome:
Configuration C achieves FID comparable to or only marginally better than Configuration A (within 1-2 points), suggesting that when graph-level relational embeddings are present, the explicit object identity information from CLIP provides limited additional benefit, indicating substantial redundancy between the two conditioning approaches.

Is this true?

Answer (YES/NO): NO